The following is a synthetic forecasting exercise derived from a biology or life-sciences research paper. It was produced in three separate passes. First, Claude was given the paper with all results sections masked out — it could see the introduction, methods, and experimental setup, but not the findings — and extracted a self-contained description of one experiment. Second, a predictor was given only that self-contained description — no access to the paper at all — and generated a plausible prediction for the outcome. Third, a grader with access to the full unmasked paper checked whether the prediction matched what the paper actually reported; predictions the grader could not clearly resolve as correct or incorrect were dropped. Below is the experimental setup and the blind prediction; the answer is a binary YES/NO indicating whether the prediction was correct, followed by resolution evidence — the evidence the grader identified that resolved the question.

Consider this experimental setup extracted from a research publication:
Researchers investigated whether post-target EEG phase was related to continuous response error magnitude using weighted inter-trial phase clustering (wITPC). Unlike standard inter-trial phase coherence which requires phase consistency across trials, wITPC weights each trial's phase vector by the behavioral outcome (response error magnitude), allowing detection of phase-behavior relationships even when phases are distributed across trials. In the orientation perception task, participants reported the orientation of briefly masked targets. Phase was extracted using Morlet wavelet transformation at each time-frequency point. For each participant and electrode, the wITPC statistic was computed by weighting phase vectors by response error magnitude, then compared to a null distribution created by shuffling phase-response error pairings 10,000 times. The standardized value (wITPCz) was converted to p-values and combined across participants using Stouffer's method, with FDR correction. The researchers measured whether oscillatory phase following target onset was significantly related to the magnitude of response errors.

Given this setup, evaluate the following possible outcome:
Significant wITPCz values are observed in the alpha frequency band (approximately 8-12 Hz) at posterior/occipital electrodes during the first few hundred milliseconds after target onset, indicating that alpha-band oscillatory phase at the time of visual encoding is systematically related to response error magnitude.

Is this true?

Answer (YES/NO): NO